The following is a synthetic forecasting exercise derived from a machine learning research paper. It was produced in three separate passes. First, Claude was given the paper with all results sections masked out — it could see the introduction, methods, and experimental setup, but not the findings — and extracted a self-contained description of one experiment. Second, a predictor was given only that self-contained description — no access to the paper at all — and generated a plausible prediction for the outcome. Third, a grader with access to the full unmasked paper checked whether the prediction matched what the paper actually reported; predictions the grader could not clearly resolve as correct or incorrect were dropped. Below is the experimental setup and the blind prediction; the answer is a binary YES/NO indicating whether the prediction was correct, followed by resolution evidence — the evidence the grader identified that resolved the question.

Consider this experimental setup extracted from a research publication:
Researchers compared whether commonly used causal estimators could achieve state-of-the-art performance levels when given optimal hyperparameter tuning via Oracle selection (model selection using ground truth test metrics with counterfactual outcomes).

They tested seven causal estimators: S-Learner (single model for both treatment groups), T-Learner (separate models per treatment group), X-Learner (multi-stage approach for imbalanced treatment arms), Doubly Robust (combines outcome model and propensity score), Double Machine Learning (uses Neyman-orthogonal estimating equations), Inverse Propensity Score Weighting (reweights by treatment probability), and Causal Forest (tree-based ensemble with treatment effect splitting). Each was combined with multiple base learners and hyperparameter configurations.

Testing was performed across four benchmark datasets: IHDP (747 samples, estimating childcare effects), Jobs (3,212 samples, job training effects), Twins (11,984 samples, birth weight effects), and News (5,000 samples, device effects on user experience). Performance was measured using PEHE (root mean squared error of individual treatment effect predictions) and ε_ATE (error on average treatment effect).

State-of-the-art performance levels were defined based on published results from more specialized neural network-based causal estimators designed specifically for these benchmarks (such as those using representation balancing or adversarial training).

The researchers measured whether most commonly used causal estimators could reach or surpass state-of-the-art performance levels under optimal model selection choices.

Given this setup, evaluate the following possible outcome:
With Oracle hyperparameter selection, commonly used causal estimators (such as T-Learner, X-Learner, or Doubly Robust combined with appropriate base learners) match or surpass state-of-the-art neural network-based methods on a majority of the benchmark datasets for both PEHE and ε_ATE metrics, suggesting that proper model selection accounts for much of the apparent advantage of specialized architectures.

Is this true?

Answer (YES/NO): YES